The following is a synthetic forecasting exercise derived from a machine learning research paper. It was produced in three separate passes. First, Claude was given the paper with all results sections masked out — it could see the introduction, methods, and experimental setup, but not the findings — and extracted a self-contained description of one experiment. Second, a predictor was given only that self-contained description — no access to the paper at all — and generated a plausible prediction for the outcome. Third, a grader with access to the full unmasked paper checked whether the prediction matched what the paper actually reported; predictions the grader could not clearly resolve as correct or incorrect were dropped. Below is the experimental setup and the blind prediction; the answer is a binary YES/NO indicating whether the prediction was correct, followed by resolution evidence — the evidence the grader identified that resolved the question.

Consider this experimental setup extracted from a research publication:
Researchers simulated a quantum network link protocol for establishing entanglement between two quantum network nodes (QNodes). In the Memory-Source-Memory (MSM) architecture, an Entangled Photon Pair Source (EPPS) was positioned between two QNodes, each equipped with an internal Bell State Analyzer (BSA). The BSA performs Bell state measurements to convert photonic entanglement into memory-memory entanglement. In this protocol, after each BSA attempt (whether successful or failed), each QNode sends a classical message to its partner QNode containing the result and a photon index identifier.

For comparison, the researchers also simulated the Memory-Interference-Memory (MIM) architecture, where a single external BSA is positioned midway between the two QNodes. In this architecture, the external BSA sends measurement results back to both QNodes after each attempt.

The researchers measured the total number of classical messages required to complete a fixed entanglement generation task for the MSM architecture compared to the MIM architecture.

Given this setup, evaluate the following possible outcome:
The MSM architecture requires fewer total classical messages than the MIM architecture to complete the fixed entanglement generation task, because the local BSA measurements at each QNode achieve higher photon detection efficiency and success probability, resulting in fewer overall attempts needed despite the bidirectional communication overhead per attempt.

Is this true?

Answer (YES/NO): NO